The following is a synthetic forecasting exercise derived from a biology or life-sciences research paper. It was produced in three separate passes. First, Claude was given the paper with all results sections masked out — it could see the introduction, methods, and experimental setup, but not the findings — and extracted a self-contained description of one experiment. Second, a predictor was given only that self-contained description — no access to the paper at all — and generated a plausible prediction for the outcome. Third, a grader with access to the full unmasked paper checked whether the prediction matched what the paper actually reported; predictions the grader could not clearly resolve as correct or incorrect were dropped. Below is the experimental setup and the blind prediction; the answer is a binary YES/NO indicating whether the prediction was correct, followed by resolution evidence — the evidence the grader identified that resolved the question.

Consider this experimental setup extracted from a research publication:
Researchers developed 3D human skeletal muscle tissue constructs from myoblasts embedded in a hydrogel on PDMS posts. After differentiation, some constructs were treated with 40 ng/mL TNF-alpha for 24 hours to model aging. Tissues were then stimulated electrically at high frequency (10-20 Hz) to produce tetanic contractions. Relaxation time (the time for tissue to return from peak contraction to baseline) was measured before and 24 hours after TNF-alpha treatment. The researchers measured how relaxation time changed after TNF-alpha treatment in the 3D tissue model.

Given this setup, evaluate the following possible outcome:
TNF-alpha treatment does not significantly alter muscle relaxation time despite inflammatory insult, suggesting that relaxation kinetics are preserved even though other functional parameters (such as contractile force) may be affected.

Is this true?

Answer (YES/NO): YES